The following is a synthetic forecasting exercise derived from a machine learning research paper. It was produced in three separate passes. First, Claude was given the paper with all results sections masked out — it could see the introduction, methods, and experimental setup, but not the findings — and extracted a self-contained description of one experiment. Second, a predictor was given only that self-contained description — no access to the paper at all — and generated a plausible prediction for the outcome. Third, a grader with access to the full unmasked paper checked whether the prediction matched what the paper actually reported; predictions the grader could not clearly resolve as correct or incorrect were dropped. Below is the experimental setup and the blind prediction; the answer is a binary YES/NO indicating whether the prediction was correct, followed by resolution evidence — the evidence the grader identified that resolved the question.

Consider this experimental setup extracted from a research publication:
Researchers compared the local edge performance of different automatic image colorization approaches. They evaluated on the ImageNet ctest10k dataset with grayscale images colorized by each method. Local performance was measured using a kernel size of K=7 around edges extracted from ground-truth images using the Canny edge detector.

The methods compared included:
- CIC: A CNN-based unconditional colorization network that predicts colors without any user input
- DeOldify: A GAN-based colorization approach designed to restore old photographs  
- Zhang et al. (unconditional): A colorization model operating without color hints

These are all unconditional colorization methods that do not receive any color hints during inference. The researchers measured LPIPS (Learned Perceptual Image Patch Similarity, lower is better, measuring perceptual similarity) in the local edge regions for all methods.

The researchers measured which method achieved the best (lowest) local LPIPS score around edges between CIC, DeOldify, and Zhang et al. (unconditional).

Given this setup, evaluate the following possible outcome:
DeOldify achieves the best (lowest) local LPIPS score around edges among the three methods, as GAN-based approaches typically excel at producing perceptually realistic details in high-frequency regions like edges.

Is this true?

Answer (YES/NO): NO